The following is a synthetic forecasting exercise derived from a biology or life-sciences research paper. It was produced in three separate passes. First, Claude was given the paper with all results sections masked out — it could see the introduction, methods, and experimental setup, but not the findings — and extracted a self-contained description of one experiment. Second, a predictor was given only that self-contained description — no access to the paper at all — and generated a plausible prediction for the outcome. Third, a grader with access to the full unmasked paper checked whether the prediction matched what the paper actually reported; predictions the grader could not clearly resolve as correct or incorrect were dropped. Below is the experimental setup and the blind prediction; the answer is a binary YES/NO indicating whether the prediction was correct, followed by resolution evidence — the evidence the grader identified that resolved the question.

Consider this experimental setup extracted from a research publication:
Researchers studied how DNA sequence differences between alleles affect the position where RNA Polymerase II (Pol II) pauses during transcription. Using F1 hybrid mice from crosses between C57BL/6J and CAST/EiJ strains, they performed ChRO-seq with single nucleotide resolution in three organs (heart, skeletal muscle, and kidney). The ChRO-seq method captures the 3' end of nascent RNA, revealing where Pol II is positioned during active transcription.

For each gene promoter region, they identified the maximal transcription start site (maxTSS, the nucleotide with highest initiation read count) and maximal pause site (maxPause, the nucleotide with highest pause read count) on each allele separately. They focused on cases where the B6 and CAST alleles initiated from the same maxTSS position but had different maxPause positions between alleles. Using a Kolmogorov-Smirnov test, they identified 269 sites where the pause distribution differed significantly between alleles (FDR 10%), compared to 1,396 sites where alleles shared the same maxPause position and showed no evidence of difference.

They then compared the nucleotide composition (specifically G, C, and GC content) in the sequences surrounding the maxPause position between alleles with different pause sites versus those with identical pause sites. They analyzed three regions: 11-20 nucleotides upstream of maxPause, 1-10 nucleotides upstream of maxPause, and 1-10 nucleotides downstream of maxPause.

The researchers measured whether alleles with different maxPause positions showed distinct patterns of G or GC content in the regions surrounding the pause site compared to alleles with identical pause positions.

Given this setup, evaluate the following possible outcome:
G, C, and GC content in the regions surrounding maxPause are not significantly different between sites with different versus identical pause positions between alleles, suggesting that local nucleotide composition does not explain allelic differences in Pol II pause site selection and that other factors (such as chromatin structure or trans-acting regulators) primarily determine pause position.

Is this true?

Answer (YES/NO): NO